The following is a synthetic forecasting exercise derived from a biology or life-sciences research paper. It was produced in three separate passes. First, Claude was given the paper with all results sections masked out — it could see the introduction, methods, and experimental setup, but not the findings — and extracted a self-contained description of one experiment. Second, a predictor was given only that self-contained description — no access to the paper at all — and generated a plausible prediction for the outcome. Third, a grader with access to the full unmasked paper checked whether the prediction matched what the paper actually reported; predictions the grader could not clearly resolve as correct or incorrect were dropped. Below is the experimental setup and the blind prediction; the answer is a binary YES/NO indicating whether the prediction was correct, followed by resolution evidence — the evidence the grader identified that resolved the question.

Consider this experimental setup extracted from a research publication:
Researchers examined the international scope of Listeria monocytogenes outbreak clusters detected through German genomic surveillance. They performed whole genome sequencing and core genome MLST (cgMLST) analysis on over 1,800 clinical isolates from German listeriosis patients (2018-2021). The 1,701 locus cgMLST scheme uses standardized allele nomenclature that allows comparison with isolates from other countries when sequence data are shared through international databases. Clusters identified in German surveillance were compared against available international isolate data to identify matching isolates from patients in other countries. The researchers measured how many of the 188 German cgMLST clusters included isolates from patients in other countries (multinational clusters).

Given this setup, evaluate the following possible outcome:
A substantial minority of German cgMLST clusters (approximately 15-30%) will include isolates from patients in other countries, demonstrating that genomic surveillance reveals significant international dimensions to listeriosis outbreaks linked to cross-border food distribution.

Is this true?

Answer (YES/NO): NO